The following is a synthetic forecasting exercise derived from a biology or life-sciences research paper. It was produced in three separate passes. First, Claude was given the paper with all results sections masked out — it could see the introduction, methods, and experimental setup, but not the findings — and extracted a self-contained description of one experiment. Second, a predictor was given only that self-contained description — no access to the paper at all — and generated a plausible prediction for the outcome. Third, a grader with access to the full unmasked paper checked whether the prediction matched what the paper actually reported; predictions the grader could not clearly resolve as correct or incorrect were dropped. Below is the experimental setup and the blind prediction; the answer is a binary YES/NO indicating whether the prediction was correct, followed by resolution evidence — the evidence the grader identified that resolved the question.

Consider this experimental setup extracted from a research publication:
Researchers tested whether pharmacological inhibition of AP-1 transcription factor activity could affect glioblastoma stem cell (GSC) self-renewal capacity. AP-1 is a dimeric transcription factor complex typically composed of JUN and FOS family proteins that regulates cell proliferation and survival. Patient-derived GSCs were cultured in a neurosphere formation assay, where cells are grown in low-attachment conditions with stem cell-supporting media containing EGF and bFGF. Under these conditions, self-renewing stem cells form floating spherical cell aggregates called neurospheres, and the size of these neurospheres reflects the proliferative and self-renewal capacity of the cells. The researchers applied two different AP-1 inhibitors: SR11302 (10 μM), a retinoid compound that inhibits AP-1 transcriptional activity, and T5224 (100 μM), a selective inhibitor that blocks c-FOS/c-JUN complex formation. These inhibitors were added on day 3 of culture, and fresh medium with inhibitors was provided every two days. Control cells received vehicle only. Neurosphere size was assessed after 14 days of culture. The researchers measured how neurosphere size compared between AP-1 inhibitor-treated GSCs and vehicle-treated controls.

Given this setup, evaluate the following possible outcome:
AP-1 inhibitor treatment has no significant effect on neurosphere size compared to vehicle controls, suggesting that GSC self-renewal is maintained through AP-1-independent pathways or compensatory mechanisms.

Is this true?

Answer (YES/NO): NO